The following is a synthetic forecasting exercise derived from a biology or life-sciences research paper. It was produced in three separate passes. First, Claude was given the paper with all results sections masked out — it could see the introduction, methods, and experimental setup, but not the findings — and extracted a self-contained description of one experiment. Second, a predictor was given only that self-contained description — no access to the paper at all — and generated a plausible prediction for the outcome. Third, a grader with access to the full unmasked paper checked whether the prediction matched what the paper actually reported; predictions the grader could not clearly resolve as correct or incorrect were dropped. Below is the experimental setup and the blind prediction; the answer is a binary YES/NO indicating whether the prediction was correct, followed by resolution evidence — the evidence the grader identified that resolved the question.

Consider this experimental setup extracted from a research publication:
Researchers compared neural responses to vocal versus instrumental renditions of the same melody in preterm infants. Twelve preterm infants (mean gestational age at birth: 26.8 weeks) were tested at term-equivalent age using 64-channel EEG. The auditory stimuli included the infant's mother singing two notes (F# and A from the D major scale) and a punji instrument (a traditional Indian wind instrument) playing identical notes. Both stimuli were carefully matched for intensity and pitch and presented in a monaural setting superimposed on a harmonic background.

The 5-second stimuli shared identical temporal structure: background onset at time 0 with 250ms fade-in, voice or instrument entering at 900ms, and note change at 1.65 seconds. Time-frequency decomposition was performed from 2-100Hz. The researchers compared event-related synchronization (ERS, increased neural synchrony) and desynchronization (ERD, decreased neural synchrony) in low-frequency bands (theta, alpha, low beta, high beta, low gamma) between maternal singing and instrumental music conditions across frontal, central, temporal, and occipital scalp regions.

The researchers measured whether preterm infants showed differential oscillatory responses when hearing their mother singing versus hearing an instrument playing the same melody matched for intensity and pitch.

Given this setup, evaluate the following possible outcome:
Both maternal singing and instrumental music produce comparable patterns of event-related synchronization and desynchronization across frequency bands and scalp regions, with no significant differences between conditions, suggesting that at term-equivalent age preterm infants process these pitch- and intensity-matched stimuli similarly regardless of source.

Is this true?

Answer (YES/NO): NO